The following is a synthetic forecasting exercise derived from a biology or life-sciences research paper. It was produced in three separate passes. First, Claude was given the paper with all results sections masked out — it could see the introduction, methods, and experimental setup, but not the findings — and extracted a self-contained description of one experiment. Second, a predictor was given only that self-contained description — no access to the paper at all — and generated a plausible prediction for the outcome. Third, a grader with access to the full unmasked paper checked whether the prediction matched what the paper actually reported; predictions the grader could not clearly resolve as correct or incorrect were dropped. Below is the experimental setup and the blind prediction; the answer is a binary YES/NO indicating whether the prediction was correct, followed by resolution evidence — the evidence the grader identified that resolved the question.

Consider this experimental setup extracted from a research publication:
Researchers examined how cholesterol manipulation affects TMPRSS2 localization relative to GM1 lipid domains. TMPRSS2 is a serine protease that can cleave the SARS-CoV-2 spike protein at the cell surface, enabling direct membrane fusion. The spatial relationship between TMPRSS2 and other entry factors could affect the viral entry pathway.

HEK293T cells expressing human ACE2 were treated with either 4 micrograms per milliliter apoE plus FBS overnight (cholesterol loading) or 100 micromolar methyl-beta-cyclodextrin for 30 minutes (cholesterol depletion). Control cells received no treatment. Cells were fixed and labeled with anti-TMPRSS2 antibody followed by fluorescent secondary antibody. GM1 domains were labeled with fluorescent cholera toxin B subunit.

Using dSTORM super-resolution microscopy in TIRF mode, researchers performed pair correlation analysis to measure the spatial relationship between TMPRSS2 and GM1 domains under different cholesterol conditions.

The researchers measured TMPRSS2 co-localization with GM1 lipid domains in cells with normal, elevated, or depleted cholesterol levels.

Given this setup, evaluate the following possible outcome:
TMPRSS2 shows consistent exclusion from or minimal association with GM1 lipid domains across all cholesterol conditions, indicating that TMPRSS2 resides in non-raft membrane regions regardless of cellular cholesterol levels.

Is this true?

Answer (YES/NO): YES